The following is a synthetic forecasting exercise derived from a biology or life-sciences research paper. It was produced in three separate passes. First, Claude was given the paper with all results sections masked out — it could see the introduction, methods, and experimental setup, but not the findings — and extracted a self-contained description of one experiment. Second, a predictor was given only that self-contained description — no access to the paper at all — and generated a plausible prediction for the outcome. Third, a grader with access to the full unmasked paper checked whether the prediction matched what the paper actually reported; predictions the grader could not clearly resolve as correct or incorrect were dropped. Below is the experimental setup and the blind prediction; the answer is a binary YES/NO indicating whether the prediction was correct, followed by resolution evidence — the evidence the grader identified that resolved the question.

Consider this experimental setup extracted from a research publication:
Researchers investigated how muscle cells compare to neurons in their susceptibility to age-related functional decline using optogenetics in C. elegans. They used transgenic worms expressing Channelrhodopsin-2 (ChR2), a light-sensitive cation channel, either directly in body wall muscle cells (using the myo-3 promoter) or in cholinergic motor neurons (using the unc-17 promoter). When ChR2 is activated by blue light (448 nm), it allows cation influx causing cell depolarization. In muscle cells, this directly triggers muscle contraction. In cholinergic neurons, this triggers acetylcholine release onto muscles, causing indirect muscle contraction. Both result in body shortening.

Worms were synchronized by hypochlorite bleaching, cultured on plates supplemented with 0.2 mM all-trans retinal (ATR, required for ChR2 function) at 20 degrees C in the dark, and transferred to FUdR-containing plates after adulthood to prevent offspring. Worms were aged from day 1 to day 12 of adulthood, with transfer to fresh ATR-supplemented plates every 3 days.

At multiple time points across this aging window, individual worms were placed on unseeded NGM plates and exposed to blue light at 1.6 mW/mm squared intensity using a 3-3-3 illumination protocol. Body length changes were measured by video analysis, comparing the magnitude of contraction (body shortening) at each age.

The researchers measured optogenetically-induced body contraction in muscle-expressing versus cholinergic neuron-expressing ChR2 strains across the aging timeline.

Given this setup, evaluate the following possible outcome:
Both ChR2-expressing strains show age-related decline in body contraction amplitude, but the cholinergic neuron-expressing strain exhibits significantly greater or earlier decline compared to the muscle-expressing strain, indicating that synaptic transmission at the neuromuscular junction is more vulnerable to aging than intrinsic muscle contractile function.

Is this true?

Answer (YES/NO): YES